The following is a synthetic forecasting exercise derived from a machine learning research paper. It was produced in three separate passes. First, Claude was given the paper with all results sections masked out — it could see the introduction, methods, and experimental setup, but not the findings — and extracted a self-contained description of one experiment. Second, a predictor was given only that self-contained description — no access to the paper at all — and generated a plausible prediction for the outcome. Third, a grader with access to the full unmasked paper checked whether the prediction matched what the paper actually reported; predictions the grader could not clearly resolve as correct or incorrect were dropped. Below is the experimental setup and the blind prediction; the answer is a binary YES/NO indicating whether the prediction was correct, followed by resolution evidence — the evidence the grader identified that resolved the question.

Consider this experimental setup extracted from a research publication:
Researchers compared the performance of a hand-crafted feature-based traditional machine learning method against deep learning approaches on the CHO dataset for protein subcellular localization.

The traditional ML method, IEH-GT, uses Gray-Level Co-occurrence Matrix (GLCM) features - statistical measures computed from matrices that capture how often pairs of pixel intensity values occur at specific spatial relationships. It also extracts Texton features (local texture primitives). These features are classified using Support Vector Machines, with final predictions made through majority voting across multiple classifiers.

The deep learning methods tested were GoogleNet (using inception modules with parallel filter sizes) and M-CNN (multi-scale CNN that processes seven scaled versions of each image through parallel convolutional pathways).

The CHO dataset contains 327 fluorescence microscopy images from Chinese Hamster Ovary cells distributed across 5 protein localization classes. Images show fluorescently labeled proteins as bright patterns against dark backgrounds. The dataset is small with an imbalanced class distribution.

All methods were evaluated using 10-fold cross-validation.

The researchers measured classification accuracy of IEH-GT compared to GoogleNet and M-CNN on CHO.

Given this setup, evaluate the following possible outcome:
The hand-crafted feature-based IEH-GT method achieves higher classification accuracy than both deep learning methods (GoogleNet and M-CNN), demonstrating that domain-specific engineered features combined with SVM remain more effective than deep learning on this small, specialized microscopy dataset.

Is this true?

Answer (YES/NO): YES